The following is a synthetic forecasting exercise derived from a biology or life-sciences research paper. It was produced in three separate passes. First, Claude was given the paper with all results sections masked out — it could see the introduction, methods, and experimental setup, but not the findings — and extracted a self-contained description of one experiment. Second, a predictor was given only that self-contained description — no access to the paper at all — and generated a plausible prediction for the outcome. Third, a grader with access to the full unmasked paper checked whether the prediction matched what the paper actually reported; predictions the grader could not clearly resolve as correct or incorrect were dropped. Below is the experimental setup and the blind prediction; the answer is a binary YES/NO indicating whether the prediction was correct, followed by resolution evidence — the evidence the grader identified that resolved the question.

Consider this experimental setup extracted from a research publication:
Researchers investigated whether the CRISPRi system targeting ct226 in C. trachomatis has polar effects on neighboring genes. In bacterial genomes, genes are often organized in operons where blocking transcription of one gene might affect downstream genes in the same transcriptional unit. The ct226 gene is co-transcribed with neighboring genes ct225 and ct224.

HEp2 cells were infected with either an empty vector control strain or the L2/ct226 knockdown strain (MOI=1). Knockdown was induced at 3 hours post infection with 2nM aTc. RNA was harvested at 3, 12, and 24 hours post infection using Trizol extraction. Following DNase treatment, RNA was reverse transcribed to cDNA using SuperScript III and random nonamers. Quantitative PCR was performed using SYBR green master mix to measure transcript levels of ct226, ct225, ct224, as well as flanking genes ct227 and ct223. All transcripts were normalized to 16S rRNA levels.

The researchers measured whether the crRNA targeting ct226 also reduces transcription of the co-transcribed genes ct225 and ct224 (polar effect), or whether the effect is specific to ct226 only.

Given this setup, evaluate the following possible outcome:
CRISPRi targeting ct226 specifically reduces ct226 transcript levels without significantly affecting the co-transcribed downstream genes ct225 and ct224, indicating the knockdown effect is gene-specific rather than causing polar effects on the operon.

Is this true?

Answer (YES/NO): NO